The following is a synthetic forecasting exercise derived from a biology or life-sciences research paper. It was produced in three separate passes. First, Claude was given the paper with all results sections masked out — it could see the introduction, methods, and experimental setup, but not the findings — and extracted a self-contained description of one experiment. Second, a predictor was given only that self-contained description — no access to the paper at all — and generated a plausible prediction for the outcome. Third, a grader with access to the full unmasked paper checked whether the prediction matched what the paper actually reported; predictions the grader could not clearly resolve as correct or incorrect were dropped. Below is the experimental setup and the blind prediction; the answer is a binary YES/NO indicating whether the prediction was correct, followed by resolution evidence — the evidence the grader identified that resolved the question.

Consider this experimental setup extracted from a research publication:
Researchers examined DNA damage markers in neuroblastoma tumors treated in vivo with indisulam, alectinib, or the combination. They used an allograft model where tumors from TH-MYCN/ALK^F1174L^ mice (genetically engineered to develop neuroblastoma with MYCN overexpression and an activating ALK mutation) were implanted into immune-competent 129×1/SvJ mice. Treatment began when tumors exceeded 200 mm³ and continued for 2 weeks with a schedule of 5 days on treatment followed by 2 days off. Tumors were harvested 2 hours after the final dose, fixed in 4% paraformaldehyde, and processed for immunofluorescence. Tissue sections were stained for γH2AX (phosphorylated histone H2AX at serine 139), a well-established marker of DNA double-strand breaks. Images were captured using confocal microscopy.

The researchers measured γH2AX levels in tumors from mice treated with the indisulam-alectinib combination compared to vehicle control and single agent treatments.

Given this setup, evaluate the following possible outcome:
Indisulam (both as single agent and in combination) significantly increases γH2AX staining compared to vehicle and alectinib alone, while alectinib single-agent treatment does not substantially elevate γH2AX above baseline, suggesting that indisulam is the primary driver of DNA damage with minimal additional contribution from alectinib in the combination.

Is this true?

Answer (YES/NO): NO